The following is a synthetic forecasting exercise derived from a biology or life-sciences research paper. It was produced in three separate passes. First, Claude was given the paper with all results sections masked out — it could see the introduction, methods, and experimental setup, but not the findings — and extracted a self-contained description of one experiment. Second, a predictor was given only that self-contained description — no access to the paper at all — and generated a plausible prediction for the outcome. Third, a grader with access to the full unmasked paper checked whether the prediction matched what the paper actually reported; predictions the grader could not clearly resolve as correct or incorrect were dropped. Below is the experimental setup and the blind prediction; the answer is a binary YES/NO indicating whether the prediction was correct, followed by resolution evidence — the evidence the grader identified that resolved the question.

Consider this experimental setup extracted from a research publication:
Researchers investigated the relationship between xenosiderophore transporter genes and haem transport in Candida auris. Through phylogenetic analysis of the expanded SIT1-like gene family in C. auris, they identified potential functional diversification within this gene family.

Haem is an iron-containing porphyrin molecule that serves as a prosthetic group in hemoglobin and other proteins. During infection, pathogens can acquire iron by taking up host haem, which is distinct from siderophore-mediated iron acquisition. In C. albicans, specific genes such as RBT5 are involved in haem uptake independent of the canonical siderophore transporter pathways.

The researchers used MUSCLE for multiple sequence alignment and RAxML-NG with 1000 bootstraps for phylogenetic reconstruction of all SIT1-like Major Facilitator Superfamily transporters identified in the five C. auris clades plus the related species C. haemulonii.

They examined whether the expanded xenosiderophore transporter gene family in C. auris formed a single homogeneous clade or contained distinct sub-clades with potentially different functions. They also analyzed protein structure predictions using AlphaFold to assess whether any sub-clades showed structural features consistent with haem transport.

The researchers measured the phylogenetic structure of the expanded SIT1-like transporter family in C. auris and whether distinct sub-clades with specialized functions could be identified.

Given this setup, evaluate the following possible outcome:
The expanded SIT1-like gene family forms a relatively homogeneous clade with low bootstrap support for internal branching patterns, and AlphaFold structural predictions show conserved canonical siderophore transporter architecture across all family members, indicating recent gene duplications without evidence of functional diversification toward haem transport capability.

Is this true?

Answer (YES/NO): NO